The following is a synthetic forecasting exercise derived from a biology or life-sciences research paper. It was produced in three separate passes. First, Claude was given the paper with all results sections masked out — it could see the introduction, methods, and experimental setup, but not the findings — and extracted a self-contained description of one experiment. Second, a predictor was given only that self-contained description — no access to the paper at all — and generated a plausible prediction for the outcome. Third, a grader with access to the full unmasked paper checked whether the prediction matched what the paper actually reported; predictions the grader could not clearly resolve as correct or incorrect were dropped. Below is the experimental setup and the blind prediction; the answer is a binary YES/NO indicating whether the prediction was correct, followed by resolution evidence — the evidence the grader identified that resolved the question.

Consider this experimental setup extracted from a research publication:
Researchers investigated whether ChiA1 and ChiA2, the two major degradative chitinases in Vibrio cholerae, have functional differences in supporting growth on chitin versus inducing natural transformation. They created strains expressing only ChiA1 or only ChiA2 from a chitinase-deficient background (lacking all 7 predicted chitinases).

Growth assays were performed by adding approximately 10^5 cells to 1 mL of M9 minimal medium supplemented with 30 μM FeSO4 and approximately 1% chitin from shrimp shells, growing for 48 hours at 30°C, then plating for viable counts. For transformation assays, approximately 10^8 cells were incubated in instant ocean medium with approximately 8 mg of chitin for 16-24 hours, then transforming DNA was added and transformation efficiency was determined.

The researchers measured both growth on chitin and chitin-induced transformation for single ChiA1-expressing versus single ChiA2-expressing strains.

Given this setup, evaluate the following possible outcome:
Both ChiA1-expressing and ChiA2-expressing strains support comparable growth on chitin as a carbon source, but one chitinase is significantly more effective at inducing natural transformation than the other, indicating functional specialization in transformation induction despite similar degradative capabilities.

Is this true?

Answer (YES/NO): NO